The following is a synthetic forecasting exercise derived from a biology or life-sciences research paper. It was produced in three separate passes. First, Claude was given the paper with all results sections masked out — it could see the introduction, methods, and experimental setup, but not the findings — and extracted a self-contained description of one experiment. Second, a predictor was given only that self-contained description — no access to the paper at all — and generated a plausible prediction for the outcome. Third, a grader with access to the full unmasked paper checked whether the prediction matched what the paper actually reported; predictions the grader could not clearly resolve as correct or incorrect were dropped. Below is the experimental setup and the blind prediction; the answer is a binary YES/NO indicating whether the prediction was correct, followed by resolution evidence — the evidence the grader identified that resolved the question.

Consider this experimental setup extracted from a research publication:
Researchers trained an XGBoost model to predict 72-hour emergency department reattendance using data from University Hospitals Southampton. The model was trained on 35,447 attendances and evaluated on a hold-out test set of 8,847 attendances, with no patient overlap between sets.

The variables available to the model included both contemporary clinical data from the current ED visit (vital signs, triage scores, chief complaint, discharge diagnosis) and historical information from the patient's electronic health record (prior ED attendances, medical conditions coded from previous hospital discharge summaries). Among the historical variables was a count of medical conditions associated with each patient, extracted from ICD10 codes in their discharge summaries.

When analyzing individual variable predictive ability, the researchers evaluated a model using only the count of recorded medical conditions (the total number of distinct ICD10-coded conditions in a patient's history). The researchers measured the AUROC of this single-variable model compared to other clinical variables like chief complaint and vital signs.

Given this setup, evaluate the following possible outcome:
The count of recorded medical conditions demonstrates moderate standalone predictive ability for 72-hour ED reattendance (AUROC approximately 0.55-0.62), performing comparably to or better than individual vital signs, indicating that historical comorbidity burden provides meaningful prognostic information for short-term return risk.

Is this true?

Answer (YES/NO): NO